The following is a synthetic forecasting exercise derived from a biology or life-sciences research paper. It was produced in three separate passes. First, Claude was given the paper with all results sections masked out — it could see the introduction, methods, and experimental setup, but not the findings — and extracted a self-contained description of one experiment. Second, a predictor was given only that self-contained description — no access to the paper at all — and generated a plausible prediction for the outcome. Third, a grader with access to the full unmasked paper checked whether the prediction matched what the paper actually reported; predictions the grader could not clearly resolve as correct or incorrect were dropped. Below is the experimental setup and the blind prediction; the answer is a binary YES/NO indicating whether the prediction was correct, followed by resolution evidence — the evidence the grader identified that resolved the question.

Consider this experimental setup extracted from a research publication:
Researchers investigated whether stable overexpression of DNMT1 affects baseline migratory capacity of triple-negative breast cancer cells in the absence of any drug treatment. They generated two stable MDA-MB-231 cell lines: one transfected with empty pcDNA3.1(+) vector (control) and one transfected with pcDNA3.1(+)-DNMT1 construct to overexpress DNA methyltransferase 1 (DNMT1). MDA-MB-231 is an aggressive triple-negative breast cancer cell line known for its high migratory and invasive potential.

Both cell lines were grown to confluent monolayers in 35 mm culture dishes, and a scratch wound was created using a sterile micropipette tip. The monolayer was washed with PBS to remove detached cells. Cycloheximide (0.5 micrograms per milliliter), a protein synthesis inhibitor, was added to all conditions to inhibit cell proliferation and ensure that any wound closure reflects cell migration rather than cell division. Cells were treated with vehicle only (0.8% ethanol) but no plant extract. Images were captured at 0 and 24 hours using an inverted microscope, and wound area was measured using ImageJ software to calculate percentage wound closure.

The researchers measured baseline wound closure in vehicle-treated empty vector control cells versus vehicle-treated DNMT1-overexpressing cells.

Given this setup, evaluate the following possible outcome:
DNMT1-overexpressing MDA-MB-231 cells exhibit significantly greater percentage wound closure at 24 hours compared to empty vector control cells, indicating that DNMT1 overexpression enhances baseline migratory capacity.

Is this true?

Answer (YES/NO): YES